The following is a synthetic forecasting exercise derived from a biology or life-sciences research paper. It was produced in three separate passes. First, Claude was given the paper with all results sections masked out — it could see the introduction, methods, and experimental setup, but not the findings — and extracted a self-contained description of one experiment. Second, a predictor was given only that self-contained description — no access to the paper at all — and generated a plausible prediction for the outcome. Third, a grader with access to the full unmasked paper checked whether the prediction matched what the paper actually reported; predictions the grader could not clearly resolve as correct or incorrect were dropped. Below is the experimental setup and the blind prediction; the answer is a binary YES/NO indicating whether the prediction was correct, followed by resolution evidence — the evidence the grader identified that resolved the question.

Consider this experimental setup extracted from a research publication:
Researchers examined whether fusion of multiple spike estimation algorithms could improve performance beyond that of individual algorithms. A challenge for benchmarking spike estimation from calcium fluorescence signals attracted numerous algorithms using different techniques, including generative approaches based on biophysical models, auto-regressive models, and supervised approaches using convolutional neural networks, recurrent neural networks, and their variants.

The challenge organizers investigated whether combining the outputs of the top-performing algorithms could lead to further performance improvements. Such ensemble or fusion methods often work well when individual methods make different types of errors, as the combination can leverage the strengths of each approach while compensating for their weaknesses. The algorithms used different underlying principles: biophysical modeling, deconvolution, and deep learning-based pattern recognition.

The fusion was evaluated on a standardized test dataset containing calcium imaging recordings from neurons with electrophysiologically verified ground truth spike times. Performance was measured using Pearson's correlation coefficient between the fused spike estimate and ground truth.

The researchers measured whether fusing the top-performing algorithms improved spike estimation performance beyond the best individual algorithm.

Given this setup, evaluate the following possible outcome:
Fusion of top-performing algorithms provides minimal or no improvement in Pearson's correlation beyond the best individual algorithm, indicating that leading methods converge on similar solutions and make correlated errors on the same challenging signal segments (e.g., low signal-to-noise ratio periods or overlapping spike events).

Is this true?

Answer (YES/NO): YES